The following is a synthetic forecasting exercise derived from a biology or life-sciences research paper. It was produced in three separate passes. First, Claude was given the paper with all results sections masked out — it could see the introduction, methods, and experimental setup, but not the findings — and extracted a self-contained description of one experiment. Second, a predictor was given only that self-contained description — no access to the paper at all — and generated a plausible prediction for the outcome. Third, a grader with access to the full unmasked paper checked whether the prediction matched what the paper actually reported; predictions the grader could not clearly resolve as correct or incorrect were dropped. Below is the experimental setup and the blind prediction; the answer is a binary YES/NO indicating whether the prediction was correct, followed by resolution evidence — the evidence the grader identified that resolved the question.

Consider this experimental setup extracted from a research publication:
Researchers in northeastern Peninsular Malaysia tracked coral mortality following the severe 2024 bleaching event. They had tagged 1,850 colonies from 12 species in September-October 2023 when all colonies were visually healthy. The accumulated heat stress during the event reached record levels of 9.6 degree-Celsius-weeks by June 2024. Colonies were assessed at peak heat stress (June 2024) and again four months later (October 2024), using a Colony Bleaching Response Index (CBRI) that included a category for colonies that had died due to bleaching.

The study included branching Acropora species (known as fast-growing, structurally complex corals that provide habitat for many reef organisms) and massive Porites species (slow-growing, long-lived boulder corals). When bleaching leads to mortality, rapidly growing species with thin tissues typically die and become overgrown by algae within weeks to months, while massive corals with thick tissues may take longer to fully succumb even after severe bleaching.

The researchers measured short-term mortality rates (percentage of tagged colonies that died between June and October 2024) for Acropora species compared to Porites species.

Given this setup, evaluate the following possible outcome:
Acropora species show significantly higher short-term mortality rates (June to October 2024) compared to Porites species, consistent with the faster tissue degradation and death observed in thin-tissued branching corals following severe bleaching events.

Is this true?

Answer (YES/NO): YES